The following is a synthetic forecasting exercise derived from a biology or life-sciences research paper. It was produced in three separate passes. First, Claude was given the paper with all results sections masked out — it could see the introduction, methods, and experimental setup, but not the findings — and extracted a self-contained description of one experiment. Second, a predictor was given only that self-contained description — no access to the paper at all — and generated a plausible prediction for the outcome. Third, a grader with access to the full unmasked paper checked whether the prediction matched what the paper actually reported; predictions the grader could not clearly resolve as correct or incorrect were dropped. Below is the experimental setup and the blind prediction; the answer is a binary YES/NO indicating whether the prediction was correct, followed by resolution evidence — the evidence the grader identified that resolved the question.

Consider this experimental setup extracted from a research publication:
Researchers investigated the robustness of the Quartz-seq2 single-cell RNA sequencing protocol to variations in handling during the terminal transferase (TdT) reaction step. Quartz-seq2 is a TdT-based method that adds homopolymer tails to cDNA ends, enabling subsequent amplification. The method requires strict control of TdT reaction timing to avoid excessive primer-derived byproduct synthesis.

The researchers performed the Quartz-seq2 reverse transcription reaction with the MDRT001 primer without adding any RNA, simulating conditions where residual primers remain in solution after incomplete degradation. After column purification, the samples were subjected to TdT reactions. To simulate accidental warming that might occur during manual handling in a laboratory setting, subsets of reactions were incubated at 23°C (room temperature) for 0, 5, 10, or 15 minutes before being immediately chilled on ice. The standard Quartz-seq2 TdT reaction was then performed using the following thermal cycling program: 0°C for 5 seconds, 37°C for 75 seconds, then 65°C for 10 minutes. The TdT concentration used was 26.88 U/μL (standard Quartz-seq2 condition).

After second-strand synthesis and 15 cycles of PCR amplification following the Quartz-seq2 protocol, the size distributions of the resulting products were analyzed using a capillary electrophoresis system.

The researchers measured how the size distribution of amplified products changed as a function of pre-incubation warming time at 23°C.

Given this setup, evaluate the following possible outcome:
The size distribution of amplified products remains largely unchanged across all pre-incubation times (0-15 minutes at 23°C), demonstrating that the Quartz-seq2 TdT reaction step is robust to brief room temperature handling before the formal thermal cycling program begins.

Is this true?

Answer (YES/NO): NO